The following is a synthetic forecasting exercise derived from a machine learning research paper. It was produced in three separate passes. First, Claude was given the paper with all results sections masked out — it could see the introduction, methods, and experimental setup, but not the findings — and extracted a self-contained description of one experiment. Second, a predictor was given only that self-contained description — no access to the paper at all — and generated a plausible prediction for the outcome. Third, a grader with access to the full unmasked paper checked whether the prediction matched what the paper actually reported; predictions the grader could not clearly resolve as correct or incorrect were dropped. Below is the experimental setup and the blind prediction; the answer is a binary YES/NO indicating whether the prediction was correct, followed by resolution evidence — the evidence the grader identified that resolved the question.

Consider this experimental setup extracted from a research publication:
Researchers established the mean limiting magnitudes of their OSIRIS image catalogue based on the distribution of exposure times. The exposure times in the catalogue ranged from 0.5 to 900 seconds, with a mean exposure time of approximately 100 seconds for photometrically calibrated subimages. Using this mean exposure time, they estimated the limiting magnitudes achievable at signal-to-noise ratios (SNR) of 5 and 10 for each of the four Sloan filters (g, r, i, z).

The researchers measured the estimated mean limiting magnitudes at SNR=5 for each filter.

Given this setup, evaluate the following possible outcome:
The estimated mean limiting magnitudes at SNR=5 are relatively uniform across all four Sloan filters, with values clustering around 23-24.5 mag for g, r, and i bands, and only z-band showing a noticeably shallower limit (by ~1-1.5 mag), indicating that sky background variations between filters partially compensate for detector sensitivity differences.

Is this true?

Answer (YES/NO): NO